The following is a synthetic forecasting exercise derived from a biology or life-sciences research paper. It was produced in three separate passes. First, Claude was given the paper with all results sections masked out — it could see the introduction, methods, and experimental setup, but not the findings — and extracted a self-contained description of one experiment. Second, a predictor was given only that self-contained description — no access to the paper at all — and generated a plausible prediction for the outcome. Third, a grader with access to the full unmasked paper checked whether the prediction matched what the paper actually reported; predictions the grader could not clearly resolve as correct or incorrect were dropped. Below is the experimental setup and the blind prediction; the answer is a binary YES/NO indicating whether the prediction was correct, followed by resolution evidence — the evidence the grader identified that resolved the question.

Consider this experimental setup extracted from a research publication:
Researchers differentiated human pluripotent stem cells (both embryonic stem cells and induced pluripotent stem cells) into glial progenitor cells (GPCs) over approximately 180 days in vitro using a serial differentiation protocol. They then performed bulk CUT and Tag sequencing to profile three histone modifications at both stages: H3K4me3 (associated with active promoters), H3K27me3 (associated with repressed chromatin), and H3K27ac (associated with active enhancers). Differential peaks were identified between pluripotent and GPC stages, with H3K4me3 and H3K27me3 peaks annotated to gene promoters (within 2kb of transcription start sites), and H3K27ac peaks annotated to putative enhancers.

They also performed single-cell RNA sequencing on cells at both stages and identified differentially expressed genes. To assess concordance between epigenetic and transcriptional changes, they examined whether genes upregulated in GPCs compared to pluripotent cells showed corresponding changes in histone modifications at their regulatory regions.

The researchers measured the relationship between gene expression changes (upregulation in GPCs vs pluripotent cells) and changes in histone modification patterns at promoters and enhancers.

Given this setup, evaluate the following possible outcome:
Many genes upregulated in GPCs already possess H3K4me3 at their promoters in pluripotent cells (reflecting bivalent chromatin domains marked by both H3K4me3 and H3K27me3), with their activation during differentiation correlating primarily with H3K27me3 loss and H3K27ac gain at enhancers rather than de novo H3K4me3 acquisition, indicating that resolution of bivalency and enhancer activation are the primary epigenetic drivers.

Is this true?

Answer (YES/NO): NO